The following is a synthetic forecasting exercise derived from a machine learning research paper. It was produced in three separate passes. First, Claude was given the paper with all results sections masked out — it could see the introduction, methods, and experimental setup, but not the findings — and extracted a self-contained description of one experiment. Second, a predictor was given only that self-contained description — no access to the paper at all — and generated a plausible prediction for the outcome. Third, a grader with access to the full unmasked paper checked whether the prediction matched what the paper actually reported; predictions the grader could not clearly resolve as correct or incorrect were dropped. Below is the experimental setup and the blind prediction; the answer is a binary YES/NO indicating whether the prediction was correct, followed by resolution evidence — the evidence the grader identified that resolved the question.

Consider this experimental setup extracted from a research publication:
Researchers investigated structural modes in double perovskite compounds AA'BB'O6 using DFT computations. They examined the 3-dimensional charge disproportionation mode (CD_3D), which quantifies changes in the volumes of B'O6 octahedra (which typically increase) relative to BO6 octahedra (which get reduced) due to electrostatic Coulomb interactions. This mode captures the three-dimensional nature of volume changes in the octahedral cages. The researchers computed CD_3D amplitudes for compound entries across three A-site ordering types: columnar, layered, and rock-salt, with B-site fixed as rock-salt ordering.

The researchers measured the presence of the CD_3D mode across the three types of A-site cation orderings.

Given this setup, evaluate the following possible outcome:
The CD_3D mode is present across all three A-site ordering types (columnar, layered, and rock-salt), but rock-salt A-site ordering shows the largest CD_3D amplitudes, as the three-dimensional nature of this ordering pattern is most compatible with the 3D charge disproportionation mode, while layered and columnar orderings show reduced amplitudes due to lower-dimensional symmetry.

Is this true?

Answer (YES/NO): NO